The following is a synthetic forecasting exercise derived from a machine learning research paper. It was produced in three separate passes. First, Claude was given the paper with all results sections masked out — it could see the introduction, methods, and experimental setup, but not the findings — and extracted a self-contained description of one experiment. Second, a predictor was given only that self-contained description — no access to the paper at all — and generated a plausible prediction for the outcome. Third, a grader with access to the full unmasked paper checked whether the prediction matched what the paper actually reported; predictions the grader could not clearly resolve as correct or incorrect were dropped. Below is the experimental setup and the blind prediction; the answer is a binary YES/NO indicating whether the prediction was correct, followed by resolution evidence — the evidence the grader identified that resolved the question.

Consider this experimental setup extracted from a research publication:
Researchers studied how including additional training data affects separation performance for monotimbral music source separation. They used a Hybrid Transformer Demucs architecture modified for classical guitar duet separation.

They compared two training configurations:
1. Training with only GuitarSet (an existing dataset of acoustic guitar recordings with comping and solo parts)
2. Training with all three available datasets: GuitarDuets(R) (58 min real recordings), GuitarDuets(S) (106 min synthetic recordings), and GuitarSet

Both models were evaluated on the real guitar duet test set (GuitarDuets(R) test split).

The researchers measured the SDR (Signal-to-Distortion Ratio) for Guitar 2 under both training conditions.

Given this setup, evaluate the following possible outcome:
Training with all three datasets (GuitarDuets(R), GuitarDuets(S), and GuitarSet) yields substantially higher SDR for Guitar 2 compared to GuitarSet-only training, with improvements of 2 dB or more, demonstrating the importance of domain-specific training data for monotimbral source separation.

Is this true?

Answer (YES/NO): NO